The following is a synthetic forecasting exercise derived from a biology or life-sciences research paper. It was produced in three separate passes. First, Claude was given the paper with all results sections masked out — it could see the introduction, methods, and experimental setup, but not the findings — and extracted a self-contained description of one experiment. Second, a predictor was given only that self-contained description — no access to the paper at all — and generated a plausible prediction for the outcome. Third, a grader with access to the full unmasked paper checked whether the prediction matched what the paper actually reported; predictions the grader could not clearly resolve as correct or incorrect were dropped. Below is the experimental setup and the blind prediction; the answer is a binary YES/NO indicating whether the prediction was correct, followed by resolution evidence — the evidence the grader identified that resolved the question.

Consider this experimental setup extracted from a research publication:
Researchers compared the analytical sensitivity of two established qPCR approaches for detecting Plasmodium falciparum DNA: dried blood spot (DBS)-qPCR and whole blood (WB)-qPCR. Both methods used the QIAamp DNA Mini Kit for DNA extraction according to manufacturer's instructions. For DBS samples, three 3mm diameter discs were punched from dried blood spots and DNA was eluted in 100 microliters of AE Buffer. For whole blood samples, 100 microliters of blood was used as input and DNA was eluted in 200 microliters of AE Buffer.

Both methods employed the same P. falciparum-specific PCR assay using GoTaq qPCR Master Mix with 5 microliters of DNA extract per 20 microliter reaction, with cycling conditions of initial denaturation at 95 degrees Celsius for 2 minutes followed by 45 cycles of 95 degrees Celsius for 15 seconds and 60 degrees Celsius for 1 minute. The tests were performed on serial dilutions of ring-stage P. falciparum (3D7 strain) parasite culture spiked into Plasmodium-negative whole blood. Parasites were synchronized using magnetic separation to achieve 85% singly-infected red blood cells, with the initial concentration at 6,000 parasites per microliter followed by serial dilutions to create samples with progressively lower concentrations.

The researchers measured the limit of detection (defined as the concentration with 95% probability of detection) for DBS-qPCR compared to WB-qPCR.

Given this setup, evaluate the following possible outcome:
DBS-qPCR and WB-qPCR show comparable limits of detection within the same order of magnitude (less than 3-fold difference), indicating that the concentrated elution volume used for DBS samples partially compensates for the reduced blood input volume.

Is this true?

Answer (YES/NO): NO